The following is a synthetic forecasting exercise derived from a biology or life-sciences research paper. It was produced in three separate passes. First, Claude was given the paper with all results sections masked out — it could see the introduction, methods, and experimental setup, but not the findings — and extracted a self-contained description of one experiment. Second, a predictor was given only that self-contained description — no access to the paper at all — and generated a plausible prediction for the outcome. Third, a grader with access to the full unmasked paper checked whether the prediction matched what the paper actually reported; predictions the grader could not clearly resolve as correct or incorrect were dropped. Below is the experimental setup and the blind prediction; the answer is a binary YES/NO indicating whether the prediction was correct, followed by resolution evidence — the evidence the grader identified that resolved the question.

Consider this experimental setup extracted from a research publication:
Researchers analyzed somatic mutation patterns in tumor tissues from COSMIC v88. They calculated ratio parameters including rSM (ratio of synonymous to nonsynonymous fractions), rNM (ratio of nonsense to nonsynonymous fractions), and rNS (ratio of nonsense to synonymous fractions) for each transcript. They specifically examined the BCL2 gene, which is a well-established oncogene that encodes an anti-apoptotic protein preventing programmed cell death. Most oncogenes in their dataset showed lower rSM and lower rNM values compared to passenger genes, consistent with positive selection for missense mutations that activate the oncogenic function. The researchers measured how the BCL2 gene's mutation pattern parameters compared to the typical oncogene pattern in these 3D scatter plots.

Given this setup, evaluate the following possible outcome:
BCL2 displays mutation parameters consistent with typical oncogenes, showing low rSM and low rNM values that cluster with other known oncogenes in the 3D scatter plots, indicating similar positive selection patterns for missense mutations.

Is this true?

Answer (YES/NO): NO